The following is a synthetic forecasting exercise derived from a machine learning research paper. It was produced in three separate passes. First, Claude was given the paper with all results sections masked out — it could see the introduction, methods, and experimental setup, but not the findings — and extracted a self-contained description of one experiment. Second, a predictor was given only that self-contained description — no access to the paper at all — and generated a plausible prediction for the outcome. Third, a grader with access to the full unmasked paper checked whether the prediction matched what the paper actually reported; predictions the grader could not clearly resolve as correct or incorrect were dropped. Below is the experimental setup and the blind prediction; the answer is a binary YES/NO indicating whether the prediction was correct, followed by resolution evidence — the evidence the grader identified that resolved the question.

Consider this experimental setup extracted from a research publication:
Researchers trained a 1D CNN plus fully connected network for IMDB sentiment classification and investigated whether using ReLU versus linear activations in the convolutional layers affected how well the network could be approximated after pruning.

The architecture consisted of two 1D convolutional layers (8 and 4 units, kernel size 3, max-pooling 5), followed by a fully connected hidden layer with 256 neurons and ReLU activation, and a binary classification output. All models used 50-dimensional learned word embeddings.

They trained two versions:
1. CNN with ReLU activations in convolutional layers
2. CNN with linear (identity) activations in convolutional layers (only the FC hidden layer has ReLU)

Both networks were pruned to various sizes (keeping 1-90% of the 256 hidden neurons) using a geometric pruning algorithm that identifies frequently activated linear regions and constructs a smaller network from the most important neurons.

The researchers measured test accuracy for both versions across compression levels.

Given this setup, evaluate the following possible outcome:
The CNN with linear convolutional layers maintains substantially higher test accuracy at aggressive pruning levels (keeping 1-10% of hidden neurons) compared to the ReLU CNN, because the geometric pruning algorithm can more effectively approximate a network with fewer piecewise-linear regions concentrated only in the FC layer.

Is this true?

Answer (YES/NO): NO